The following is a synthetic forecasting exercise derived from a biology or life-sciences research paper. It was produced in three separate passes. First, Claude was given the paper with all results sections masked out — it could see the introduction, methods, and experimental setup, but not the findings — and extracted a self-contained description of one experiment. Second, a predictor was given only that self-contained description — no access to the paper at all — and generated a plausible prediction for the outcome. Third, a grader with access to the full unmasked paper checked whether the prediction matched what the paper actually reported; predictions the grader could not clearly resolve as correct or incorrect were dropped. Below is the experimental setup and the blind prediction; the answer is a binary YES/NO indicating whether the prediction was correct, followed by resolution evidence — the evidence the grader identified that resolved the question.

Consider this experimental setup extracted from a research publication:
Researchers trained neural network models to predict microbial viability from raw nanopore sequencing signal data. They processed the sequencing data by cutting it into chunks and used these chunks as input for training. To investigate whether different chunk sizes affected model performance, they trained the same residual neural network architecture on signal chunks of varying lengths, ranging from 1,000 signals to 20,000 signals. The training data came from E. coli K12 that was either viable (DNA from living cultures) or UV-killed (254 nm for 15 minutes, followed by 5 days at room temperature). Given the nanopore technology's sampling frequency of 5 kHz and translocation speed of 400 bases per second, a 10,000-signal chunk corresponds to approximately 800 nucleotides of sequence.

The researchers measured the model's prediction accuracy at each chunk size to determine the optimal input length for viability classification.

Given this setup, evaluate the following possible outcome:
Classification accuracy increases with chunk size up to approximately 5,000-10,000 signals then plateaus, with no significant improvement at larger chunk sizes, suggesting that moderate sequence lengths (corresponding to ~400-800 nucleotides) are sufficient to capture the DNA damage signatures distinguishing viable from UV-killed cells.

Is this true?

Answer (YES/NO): NO